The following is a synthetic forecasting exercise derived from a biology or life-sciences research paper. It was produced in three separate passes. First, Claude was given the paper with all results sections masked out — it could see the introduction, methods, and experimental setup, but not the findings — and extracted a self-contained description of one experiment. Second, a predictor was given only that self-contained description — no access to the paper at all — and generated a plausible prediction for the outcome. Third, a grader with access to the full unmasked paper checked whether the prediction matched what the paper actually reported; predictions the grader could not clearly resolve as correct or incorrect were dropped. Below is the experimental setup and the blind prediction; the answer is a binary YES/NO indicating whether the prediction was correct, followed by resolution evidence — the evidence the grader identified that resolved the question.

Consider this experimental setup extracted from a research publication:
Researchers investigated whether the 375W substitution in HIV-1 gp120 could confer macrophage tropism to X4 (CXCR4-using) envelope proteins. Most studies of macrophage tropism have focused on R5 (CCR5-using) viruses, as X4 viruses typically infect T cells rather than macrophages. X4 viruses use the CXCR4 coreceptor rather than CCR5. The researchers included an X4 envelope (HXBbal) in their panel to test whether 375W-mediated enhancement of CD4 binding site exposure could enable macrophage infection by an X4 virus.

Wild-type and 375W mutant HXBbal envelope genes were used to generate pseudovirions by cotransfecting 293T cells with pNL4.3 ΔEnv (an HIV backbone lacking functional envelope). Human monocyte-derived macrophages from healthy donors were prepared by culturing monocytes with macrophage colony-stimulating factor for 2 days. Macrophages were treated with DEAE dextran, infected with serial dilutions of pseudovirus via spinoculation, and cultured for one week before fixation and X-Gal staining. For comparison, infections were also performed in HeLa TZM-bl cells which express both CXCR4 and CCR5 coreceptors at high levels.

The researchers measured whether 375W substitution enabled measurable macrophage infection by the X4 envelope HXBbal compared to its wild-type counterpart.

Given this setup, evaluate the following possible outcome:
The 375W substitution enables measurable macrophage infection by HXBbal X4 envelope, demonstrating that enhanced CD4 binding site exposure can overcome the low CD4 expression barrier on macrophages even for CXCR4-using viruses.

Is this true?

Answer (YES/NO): YES